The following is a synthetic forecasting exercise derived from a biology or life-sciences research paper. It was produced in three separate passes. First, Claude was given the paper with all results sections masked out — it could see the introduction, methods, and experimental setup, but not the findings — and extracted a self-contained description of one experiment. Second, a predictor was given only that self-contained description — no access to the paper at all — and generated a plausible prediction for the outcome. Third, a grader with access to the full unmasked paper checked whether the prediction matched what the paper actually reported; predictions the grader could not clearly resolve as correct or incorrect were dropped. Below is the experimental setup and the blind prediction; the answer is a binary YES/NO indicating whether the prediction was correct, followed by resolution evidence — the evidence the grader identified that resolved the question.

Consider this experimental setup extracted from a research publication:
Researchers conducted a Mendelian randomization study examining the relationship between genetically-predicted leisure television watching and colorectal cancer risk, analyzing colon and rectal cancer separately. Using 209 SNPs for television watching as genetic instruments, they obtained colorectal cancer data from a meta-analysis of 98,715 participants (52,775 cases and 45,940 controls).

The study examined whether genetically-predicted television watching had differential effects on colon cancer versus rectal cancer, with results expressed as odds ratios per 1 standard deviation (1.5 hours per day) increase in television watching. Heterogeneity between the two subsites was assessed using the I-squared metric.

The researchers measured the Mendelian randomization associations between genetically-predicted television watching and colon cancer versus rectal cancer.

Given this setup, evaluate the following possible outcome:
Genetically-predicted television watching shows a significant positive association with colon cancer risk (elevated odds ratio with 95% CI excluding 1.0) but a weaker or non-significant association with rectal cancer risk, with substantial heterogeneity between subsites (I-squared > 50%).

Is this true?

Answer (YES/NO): NO